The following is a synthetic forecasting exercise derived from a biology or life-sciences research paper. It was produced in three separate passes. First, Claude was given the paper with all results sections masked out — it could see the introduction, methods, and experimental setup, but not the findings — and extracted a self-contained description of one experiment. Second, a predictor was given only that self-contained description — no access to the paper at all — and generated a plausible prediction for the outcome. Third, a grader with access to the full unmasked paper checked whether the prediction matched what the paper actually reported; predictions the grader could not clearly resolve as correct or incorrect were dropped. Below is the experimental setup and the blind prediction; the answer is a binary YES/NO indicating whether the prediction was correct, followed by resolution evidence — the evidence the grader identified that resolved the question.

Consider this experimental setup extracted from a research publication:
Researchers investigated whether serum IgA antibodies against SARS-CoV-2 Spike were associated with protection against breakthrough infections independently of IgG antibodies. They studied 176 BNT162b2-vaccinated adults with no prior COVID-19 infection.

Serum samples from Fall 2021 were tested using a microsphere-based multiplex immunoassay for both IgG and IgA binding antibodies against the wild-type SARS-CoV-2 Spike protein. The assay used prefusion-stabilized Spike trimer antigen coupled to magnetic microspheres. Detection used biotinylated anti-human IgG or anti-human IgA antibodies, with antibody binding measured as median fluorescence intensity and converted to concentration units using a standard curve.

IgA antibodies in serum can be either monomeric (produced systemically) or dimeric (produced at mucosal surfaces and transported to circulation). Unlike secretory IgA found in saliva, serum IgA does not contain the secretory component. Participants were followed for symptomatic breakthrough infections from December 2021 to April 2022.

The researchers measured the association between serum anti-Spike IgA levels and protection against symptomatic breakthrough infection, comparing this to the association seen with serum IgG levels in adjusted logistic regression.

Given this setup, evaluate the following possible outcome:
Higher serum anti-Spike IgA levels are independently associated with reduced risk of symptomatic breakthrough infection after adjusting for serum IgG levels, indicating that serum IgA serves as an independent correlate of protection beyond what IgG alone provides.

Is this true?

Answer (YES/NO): NO